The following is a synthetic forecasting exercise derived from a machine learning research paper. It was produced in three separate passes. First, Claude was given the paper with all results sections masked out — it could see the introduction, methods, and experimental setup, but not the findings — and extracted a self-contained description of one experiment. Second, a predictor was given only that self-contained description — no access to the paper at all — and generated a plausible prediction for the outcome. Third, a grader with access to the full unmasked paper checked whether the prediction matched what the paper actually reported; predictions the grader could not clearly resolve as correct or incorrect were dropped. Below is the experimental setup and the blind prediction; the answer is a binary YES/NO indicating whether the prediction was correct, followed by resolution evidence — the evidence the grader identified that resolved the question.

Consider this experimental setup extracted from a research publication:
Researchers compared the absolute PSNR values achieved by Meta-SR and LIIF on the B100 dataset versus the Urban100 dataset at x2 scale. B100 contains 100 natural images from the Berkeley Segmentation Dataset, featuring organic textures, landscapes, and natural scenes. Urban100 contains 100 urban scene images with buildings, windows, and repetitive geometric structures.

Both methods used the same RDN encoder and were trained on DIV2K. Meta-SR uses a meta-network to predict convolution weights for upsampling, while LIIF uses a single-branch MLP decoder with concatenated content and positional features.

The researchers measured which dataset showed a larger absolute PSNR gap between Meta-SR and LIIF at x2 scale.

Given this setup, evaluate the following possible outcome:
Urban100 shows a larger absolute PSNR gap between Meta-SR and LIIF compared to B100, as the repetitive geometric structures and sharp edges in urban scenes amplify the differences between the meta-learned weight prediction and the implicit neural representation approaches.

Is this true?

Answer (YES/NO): NO